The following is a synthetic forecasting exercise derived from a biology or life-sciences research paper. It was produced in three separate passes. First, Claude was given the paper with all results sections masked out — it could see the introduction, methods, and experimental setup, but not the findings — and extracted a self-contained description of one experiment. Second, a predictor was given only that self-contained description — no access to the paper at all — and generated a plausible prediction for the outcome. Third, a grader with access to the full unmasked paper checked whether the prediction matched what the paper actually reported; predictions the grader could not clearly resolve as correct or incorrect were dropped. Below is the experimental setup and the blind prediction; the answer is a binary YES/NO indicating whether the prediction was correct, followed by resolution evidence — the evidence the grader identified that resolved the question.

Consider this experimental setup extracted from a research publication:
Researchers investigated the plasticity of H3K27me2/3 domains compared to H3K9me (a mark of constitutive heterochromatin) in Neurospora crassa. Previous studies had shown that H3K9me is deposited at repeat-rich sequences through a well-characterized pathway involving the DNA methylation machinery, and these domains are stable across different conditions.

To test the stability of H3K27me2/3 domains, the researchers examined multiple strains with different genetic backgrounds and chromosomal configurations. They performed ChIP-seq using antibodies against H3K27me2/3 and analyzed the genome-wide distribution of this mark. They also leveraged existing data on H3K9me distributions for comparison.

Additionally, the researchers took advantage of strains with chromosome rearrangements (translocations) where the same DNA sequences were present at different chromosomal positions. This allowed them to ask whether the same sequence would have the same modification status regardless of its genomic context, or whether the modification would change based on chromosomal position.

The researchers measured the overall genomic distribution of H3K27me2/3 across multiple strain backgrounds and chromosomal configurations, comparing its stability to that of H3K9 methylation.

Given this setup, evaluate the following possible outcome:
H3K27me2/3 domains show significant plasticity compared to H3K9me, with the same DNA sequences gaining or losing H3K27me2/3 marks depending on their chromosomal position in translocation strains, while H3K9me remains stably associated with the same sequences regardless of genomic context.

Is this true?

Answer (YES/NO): YES